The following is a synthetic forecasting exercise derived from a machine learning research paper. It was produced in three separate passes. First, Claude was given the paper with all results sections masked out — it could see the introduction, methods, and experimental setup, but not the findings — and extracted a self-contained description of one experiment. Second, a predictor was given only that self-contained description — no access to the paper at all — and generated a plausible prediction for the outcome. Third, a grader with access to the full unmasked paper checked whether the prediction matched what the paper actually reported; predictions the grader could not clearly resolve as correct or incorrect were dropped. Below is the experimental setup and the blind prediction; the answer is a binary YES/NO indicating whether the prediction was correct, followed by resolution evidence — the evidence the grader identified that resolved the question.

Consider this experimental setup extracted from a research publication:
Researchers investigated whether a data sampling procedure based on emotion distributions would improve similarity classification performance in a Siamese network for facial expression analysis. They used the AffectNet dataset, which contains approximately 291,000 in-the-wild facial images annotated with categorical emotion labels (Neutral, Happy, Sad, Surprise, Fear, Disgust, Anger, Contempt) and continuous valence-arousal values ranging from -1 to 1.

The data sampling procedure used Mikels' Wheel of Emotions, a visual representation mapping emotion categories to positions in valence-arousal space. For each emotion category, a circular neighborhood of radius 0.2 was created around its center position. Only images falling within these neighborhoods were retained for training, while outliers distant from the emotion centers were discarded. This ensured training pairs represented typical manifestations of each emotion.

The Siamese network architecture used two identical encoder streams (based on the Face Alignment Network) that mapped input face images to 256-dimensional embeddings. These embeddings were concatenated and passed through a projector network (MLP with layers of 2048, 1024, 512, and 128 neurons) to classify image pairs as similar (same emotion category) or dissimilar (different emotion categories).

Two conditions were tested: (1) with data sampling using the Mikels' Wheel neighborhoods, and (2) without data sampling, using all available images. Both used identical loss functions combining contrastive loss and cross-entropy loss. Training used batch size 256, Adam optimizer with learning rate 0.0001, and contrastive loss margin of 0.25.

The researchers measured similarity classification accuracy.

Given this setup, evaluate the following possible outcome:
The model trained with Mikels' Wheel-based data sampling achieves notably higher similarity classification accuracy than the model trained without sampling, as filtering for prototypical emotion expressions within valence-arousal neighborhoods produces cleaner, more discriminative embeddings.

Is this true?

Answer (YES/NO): NO